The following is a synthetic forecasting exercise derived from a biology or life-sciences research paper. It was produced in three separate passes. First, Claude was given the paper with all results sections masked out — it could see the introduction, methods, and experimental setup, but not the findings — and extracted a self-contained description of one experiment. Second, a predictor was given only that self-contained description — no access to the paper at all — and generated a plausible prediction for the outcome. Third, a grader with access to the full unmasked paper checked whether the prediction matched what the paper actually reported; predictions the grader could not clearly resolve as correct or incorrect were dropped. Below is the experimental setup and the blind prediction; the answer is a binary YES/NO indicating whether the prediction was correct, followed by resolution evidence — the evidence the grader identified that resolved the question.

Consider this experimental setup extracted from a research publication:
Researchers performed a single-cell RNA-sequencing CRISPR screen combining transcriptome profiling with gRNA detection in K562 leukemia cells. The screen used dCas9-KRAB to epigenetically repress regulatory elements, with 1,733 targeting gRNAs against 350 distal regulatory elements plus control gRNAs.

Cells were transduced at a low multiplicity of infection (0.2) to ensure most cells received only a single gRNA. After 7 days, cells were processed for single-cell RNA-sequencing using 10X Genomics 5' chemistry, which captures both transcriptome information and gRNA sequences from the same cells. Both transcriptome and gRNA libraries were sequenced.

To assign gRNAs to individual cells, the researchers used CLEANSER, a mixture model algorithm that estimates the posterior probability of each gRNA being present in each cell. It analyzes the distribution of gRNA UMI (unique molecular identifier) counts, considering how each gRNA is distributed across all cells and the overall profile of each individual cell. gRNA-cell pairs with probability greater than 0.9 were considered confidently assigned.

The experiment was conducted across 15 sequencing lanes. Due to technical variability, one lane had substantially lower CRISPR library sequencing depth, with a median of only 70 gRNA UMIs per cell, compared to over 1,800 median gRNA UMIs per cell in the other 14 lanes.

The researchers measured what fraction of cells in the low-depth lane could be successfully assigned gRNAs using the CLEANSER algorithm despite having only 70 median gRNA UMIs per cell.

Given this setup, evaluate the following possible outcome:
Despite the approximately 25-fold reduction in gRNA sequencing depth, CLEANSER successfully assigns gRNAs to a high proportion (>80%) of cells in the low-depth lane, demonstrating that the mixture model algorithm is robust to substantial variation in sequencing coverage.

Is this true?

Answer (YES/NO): NO